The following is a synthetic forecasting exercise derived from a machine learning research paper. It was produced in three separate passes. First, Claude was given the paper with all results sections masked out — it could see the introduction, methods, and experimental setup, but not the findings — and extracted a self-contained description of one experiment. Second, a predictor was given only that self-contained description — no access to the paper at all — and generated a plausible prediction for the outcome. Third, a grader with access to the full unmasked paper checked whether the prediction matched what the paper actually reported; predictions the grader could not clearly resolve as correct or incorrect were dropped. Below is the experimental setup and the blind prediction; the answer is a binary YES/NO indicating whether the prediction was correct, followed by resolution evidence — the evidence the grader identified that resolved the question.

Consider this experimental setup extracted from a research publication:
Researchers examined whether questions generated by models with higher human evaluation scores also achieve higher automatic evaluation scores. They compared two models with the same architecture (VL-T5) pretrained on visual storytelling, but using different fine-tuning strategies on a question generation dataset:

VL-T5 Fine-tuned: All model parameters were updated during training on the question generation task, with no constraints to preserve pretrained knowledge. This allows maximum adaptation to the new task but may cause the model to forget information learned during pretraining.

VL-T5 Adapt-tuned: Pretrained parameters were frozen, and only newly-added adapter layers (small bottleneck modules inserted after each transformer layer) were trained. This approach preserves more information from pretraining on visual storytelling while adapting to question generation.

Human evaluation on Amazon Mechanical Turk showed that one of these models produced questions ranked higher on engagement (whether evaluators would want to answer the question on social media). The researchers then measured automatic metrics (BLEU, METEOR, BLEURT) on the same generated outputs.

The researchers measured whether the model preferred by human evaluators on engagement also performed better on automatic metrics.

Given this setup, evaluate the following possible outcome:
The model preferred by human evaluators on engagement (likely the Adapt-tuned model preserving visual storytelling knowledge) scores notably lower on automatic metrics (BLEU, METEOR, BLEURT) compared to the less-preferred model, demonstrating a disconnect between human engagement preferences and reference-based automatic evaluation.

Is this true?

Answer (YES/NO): YES